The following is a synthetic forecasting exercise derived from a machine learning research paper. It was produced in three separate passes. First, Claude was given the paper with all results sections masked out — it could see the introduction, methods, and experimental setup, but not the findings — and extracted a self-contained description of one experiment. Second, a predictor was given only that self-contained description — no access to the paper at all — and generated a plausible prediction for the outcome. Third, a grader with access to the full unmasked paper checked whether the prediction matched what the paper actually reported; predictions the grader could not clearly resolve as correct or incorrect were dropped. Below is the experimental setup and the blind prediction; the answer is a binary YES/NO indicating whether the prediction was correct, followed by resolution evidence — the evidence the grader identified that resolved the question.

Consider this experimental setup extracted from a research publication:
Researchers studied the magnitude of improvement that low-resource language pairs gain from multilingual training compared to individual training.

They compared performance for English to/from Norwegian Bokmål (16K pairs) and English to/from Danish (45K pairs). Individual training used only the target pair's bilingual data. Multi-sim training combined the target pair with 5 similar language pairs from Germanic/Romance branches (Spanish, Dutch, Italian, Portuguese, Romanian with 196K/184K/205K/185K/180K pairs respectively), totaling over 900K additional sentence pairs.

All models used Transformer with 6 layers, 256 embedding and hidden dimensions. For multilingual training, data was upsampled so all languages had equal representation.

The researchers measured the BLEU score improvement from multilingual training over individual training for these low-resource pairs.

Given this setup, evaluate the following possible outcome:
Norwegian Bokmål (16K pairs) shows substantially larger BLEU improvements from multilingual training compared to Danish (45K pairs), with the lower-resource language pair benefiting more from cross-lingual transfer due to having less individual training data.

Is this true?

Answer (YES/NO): NO